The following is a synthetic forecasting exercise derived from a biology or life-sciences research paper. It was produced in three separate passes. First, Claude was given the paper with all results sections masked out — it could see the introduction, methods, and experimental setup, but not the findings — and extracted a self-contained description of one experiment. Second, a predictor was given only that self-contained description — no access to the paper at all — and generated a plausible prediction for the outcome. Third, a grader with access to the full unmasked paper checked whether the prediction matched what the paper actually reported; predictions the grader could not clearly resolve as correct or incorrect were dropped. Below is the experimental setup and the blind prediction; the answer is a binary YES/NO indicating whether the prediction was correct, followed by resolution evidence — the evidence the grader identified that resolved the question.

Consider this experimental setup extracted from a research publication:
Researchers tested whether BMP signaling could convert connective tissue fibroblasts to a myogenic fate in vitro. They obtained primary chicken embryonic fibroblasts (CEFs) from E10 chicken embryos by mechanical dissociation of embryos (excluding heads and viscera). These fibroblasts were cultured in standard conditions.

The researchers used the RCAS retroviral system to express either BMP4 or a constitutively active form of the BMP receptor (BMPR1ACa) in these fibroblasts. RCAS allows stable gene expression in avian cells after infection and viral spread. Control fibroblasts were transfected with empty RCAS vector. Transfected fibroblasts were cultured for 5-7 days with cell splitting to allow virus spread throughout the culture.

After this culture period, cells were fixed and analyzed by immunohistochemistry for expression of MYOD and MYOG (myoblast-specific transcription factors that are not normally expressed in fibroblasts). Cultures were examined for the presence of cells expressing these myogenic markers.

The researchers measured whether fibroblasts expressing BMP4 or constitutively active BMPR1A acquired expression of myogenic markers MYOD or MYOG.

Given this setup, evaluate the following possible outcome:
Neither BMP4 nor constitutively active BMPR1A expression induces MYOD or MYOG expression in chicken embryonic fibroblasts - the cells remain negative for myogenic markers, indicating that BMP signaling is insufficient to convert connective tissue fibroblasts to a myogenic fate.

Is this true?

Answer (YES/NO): NO